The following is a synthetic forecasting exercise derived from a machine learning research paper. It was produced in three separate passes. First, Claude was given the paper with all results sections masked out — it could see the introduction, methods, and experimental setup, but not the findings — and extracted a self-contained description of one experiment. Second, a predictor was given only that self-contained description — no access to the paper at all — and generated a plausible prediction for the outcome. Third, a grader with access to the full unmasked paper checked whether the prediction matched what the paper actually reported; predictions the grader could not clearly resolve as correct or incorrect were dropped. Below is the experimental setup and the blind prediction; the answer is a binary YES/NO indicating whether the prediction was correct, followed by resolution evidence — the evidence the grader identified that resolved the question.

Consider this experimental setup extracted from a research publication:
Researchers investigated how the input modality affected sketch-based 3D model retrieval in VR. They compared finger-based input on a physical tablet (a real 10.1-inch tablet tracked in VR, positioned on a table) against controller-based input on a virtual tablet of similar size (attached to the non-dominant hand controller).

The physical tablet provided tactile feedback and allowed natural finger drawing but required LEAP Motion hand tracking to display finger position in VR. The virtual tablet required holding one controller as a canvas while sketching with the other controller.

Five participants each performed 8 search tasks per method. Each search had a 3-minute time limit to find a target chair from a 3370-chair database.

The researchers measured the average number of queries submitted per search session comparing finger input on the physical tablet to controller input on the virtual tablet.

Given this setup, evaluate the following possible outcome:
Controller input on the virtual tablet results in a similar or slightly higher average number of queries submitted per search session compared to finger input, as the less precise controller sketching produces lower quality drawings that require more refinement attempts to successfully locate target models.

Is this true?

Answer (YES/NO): NO